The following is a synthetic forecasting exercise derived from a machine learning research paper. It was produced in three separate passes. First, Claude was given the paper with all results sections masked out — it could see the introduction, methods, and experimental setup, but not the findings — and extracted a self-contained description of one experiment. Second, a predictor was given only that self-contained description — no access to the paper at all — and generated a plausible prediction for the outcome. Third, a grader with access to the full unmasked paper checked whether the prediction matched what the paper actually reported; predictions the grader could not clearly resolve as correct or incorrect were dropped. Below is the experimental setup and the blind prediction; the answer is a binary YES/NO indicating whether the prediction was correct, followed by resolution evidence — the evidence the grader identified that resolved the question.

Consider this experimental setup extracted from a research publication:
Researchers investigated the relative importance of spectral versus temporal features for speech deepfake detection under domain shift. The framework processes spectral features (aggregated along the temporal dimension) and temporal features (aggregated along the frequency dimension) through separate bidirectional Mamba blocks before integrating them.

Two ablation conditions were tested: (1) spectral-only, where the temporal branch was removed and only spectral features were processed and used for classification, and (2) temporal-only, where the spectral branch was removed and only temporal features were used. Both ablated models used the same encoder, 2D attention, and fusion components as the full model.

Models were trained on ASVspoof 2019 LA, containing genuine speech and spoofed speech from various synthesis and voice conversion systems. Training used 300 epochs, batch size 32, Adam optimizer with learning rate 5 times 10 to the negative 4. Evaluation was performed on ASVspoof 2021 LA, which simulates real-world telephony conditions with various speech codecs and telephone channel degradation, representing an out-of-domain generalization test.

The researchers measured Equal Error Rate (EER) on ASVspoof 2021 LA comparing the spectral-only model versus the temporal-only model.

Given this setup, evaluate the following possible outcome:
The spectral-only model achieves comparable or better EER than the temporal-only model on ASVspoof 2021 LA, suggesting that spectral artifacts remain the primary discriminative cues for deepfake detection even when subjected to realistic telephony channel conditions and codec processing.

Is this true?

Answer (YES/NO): YES